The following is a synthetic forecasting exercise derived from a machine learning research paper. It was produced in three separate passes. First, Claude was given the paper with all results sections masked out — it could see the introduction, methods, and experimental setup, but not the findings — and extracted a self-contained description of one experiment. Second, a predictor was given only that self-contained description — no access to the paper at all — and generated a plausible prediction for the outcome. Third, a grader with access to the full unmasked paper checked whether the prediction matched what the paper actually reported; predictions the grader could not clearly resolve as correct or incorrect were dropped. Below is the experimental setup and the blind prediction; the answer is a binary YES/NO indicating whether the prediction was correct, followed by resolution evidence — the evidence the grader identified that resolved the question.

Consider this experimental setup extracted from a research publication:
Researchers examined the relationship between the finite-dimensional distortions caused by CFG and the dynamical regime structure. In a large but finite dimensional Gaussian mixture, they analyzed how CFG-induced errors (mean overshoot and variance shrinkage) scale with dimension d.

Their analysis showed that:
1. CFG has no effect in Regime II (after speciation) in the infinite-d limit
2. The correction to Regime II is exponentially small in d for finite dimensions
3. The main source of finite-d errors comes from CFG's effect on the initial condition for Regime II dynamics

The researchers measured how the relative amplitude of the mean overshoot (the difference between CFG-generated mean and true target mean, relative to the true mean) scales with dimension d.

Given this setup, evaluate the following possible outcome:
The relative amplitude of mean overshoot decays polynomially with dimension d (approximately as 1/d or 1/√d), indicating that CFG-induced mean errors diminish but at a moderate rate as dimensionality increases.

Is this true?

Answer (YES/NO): YES